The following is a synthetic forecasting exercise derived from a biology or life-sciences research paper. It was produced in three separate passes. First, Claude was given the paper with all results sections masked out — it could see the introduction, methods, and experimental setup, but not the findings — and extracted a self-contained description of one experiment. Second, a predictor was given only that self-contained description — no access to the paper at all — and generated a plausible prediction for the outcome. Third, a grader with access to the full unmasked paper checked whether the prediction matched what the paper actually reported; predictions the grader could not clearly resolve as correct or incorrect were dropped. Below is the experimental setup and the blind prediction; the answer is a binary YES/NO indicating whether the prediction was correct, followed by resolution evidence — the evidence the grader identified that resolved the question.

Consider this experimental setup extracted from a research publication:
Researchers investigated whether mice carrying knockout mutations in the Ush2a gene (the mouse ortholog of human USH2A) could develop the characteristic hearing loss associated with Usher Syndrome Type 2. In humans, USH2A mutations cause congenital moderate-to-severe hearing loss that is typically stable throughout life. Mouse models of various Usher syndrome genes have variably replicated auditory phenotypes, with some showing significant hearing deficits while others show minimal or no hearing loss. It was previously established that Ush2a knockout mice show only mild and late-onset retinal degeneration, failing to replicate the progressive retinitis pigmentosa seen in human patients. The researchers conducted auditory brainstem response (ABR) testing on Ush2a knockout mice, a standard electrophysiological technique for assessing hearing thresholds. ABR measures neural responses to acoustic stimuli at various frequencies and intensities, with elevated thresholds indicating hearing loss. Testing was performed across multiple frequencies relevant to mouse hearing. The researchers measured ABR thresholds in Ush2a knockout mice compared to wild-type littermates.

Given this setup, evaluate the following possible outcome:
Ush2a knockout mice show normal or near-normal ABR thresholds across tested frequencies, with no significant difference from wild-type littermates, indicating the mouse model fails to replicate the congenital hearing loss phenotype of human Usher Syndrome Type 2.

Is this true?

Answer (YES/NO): NO